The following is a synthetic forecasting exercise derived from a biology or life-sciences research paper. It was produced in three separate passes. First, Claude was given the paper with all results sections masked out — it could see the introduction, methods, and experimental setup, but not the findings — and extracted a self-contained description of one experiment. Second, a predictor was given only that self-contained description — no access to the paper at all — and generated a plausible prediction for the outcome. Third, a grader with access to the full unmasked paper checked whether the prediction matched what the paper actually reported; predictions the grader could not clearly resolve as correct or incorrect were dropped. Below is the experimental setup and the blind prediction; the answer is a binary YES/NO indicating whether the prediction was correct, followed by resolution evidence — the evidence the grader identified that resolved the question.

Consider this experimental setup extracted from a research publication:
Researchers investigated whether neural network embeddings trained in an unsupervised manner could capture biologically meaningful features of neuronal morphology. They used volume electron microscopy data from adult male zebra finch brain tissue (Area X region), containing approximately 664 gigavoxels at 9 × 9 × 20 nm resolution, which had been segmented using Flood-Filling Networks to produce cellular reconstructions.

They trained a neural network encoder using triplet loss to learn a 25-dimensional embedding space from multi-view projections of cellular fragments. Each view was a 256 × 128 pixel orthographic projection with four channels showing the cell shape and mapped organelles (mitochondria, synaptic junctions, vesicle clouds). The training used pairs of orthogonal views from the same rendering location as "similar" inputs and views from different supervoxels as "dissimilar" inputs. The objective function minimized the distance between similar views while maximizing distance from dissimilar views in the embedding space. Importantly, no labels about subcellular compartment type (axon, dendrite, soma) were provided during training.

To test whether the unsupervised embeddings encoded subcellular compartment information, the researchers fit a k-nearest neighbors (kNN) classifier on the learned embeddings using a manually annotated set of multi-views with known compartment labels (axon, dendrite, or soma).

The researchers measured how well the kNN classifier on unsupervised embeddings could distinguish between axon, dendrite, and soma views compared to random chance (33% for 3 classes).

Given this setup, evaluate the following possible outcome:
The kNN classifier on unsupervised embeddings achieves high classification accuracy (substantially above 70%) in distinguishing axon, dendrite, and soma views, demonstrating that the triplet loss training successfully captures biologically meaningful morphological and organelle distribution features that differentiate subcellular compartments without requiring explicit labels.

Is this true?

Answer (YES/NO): NO